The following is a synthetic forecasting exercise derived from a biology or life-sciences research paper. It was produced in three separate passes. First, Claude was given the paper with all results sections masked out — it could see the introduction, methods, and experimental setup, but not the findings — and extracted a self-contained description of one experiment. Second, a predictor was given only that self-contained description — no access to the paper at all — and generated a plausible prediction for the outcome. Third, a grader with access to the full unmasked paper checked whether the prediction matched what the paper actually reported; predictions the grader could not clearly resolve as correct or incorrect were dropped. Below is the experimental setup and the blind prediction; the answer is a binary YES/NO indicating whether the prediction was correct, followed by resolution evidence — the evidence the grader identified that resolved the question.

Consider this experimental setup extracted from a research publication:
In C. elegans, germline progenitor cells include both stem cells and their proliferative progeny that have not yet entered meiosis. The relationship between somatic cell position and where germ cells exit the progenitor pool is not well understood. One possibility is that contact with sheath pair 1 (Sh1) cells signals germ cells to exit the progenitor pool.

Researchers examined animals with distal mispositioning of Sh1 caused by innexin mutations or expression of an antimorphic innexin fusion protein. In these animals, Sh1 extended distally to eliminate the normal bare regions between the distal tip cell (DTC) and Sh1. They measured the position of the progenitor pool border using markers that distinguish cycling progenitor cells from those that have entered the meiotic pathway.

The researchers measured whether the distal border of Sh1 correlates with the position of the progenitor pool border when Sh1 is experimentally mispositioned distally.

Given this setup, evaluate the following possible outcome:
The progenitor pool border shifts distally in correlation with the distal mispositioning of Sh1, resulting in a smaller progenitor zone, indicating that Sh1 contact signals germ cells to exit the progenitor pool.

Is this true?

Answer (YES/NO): NO